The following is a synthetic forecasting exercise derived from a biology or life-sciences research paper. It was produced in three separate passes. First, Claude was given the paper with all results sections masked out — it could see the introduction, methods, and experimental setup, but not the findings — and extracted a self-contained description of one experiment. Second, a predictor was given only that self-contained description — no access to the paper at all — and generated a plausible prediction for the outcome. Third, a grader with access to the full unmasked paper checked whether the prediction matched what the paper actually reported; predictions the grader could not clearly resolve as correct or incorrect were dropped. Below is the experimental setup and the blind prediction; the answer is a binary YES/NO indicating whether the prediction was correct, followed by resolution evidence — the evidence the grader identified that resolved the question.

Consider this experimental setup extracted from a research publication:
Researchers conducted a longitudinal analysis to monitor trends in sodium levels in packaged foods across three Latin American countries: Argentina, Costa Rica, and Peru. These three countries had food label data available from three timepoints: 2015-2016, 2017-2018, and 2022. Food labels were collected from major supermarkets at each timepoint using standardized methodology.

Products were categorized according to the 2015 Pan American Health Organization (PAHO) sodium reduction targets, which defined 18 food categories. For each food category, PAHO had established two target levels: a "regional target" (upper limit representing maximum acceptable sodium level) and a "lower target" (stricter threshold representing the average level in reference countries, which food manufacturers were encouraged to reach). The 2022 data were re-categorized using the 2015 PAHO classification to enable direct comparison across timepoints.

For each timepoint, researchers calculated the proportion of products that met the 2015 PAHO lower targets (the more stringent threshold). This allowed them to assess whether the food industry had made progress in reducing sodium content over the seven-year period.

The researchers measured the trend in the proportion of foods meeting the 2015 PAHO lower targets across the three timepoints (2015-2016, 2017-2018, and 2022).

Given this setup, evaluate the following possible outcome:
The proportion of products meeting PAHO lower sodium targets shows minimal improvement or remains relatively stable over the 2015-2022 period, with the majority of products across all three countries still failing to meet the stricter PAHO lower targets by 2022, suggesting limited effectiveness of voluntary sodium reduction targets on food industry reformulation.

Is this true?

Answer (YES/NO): NO